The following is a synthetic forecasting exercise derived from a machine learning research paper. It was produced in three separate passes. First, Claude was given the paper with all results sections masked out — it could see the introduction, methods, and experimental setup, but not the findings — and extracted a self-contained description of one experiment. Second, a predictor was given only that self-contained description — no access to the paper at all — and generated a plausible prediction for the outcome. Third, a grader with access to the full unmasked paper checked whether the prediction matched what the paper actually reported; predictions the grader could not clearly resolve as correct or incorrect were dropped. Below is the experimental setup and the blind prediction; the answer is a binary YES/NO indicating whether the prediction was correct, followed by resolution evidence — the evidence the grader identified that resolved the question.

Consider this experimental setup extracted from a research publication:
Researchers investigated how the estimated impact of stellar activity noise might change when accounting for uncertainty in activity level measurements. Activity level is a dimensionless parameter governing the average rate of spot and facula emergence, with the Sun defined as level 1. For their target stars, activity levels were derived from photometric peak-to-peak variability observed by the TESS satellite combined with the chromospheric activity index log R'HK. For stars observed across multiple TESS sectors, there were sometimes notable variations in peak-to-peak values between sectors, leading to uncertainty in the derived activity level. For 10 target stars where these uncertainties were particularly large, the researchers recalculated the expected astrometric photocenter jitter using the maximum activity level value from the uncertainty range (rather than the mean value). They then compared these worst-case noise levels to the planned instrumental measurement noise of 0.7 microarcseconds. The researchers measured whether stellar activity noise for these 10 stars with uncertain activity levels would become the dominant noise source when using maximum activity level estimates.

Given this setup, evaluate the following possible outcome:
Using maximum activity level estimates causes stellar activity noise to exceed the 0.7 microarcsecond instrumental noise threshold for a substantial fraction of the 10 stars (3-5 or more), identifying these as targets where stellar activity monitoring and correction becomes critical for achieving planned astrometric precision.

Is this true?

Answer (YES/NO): NO